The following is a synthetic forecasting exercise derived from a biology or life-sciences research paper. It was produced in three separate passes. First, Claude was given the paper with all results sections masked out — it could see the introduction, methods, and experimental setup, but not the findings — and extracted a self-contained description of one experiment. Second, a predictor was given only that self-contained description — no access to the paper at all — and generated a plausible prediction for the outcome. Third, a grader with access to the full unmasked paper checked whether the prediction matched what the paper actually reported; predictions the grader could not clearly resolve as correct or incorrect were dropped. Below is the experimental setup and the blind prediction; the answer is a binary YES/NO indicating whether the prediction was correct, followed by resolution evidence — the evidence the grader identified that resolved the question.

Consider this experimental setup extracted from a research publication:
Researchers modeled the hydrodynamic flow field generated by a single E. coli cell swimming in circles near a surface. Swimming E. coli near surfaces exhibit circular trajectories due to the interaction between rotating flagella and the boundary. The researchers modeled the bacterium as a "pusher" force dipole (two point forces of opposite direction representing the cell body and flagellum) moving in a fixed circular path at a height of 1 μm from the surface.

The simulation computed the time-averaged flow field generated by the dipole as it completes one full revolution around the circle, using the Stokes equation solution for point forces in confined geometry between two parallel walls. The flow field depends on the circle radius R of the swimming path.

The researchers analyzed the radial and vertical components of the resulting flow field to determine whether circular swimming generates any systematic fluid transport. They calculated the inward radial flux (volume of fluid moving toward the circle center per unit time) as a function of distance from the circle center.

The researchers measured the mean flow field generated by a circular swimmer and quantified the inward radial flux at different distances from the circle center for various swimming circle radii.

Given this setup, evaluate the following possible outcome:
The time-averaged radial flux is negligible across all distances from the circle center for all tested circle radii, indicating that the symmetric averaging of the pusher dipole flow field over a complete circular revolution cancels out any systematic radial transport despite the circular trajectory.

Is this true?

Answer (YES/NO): NO